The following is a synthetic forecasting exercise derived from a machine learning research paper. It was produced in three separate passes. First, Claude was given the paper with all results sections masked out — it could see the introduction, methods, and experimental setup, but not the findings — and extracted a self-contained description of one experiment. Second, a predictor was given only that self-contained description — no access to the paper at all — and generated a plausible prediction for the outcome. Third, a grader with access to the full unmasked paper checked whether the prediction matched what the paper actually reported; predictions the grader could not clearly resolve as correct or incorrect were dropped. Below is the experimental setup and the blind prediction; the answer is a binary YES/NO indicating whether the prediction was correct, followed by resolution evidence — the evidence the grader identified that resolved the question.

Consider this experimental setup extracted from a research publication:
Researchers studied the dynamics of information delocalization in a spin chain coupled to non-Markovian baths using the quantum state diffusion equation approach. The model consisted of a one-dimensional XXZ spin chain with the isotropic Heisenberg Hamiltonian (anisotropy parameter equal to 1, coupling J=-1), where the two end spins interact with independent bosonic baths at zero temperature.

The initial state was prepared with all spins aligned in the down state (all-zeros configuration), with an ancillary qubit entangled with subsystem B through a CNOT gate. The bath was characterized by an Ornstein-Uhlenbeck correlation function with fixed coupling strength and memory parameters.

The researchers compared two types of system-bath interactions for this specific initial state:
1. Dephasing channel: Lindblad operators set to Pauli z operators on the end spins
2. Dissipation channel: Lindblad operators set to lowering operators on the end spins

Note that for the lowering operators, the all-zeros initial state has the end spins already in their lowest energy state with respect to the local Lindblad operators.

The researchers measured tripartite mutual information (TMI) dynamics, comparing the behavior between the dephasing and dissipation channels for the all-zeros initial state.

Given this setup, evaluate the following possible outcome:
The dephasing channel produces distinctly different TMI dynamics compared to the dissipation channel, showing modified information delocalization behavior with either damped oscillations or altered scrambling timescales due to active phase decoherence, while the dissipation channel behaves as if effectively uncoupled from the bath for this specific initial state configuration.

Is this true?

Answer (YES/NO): NO